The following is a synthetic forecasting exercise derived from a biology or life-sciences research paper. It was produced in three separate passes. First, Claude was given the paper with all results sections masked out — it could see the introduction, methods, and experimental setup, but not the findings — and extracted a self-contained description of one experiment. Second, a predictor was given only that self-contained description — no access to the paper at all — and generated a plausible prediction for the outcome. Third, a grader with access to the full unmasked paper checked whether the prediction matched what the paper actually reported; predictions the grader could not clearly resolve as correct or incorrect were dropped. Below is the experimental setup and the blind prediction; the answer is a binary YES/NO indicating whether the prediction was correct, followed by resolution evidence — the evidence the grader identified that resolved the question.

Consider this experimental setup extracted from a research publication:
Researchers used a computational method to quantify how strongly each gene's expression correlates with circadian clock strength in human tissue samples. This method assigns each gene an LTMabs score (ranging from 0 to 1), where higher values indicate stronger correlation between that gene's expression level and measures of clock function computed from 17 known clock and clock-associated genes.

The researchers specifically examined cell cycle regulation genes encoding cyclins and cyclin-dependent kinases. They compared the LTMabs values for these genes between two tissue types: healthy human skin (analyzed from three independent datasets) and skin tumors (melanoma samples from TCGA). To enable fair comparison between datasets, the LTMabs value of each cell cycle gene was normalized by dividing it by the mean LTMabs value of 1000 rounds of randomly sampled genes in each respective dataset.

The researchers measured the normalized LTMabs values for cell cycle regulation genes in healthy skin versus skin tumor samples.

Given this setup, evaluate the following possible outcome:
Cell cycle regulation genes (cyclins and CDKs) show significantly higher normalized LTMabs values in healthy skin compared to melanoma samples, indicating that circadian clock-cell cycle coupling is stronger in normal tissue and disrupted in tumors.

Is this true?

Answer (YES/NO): YES